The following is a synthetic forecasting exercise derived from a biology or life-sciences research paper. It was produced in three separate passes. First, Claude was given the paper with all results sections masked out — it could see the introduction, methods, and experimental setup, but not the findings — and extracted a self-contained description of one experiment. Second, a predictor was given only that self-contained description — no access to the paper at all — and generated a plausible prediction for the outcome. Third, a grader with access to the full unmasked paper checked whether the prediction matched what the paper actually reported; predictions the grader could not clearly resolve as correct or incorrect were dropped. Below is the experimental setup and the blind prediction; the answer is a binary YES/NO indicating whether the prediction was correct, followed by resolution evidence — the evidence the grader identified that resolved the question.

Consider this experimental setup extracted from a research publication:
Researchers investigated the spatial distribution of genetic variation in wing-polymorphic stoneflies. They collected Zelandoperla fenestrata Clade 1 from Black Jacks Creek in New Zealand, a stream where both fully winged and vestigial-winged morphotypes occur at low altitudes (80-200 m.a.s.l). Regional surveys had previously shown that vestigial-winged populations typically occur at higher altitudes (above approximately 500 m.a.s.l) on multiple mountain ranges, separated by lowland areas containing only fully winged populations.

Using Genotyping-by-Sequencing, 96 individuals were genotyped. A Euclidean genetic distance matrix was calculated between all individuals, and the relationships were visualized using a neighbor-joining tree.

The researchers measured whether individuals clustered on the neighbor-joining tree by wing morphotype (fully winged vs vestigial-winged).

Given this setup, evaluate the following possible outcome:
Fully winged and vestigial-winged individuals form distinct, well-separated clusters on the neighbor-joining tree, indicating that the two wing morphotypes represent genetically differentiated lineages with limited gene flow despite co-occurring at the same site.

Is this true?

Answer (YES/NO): NO